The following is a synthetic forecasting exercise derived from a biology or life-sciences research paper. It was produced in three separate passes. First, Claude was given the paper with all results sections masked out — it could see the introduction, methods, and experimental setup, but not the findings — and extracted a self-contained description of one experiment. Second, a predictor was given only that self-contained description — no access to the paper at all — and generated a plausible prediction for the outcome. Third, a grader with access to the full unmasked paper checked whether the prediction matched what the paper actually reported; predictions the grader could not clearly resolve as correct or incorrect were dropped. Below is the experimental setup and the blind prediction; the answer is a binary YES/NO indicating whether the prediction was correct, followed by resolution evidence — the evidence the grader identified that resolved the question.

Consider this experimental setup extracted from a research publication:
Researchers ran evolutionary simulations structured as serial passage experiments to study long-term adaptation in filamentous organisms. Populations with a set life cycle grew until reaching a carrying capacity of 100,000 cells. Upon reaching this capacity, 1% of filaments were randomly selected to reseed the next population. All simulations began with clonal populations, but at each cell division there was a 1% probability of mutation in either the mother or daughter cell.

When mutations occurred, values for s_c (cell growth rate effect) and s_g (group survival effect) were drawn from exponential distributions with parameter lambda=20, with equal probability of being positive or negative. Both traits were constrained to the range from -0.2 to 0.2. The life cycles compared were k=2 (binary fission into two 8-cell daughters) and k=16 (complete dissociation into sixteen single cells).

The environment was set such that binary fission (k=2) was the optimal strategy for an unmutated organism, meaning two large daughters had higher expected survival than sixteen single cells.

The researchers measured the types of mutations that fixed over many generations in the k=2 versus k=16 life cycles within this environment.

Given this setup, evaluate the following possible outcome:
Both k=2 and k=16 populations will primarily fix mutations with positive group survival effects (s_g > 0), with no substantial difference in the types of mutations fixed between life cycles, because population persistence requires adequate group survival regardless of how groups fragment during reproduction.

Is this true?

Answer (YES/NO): YES